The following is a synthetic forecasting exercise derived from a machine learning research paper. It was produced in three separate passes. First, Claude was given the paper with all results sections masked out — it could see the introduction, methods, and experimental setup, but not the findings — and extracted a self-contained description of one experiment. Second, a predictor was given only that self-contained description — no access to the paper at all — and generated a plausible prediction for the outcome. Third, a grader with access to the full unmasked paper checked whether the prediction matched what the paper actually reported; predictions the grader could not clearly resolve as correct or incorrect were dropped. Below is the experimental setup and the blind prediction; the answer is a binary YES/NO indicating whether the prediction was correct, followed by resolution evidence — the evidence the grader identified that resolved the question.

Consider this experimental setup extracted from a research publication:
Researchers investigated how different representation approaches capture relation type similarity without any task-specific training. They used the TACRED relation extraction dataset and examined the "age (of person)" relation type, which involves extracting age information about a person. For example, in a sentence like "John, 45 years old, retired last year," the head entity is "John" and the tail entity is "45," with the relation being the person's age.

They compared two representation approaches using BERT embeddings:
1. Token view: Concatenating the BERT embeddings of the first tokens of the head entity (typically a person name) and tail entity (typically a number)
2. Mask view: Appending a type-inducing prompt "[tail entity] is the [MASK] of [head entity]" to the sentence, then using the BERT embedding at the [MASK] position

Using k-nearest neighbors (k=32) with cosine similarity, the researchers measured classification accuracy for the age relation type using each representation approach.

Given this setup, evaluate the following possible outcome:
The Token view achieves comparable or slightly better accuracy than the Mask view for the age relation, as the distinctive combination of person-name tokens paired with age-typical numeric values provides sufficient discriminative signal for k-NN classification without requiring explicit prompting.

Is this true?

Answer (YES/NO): YES